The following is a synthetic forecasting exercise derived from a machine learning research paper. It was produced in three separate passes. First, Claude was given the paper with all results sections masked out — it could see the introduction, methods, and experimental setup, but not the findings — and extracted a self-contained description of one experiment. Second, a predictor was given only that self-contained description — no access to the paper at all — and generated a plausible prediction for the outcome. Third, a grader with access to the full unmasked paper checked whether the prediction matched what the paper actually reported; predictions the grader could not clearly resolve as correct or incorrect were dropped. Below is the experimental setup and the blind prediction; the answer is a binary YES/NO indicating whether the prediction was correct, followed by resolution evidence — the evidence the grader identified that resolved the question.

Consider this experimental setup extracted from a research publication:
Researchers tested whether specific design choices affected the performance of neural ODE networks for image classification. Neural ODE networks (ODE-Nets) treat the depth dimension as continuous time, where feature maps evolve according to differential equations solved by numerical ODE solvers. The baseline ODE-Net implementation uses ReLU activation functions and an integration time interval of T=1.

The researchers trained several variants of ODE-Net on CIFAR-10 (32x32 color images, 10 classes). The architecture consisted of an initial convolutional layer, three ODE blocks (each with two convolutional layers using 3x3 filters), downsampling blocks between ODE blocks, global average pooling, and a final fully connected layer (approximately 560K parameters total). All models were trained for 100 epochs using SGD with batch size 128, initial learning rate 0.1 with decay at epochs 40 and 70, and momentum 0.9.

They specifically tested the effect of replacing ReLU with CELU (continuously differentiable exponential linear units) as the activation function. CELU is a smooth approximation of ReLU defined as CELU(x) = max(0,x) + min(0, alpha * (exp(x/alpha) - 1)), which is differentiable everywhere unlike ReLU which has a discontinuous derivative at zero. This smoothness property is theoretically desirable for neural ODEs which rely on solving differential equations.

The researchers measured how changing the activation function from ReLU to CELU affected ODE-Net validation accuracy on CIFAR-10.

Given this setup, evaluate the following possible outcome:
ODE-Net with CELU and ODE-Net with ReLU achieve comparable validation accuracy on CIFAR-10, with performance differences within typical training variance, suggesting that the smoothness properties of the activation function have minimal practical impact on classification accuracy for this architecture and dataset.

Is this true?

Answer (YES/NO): YES